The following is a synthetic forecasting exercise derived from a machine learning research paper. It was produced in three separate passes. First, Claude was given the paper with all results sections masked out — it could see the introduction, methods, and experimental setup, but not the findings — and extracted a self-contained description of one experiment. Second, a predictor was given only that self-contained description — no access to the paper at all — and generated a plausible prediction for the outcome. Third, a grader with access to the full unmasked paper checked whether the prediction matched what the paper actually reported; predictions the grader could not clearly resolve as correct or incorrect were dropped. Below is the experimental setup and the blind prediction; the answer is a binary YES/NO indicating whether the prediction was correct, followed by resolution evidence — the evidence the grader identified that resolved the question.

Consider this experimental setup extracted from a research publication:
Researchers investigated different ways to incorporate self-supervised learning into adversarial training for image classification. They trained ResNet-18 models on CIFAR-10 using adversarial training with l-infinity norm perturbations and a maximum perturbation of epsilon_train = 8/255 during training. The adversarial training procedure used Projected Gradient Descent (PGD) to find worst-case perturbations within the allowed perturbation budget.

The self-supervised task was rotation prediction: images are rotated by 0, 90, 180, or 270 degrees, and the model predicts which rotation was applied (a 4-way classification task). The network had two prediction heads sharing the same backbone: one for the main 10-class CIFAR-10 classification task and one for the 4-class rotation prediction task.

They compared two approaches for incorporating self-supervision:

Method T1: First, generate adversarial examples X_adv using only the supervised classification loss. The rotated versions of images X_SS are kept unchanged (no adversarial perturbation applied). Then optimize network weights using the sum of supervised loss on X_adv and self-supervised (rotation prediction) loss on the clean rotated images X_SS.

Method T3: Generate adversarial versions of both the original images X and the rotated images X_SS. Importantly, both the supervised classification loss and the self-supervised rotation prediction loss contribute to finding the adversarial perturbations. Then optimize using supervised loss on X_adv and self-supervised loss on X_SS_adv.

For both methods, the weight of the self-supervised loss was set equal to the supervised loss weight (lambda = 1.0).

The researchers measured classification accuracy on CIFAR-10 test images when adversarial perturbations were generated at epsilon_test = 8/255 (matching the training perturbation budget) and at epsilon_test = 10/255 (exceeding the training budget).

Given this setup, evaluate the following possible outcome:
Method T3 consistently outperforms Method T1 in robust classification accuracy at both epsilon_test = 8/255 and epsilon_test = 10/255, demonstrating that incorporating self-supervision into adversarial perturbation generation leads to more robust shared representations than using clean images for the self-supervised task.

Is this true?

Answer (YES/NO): YES